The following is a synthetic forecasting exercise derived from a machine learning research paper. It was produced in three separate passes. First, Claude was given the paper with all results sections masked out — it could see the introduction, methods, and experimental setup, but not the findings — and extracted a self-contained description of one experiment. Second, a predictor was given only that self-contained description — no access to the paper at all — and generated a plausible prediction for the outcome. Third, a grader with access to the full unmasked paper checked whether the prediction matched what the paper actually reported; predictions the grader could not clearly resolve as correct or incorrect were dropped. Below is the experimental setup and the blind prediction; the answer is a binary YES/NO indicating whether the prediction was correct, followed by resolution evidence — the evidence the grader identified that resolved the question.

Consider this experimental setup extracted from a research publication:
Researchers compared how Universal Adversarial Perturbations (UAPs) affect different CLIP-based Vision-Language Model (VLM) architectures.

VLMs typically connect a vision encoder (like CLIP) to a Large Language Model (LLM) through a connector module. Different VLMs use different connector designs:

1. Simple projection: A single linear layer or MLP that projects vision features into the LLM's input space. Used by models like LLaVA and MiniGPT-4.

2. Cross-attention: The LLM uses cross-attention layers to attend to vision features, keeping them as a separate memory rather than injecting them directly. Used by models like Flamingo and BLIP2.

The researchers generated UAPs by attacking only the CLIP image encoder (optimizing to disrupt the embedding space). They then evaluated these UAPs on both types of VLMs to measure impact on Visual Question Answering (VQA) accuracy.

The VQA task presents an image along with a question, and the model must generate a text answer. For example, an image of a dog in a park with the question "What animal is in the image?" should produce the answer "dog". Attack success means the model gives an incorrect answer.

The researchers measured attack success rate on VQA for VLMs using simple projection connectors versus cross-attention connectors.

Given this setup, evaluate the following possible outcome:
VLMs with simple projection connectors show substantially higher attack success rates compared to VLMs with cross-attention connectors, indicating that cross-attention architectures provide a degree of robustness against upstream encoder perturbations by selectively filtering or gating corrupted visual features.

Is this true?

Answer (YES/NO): NO